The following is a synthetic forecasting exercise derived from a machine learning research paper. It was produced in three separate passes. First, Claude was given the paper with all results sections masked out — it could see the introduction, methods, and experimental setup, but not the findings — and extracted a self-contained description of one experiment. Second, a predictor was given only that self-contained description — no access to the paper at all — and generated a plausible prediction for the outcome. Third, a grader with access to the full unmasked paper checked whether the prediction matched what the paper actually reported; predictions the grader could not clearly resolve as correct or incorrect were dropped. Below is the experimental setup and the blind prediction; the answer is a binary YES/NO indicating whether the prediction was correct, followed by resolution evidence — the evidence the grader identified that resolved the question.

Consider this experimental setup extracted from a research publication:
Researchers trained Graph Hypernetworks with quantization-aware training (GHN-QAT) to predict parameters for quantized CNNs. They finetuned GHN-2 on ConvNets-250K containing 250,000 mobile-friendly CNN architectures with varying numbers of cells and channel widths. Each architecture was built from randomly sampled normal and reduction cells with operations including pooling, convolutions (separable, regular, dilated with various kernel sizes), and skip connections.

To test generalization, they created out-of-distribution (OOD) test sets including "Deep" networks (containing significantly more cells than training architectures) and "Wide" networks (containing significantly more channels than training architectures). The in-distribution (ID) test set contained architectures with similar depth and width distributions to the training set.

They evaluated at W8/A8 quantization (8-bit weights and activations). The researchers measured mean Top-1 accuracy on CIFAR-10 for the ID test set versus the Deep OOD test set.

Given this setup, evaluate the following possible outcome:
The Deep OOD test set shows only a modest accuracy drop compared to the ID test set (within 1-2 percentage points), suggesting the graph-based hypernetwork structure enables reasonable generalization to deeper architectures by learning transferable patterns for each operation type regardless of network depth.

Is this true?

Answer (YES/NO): NO